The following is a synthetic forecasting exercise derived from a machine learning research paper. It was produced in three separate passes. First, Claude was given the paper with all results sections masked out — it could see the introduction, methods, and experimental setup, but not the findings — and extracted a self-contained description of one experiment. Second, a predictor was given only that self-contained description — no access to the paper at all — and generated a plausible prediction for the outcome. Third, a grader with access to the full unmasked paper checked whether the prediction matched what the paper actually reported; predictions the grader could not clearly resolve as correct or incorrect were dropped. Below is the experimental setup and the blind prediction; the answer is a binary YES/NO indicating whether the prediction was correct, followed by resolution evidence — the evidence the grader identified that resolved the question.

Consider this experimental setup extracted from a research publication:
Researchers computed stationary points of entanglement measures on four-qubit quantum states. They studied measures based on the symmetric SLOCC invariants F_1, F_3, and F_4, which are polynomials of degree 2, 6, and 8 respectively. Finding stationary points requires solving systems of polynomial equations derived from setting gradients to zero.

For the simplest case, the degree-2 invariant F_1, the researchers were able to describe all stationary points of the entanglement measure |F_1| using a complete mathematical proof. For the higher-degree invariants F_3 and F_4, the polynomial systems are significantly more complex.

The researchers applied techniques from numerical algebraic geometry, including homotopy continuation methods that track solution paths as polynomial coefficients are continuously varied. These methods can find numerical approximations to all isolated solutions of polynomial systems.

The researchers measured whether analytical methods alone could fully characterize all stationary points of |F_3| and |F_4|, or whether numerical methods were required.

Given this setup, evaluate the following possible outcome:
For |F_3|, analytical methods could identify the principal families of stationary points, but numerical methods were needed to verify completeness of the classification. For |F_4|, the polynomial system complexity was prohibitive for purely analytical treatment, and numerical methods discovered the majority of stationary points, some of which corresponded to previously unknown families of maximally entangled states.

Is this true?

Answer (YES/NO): NO